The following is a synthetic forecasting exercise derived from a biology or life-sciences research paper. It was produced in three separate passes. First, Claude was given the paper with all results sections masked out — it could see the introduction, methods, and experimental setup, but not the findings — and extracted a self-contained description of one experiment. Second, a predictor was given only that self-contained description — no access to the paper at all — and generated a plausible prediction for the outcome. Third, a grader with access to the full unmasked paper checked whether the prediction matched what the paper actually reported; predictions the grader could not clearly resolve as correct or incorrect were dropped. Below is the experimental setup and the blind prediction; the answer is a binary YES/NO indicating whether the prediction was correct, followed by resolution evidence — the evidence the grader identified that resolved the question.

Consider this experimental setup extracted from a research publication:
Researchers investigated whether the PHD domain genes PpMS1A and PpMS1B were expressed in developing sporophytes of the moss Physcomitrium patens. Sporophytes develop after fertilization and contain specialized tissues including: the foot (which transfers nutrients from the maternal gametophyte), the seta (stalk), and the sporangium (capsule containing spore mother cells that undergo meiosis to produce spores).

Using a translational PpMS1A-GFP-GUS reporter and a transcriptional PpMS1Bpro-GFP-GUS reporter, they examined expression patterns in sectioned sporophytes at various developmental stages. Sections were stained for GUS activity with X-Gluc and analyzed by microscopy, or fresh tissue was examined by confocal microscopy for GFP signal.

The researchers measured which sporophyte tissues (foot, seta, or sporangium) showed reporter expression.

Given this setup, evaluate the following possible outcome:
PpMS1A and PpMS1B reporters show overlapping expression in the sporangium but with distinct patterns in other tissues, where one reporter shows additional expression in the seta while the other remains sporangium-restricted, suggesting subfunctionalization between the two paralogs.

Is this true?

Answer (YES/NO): NO